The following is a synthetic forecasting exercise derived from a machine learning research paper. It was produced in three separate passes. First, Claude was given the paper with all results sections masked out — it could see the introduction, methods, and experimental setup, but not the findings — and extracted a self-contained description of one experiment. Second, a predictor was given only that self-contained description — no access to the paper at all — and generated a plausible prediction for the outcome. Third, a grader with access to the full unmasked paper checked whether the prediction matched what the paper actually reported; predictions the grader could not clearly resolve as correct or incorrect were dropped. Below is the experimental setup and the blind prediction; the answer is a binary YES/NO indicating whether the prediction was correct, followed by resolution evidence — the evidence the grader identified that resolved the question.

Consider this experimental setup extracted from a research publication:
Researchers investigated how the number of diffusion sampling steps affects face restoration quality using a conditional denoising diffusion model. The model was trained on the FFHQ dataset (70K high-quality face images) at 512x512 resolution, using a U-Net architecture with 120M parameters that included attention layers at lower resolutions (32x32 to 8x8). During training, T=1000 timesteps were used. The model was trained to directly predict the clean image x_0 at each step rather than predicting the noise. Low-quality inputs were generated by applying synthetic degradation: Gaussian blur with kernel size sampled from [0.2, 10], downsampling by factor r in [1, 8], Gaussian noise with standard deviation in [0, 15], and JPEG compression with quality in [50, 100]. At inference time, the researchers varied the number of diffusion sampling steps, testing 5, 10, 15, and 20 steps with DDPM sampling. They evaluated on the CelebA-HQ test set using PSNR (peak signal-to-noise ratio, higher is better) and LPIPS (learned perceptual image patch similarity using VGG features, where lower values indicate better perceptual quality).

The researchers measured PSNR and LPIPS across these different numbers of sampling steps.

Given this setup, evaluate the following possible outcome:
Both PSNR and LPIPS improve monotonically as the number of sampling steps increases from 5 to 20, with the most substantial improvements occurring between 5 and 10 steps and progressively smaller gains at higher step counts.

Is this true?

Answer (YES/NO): NO